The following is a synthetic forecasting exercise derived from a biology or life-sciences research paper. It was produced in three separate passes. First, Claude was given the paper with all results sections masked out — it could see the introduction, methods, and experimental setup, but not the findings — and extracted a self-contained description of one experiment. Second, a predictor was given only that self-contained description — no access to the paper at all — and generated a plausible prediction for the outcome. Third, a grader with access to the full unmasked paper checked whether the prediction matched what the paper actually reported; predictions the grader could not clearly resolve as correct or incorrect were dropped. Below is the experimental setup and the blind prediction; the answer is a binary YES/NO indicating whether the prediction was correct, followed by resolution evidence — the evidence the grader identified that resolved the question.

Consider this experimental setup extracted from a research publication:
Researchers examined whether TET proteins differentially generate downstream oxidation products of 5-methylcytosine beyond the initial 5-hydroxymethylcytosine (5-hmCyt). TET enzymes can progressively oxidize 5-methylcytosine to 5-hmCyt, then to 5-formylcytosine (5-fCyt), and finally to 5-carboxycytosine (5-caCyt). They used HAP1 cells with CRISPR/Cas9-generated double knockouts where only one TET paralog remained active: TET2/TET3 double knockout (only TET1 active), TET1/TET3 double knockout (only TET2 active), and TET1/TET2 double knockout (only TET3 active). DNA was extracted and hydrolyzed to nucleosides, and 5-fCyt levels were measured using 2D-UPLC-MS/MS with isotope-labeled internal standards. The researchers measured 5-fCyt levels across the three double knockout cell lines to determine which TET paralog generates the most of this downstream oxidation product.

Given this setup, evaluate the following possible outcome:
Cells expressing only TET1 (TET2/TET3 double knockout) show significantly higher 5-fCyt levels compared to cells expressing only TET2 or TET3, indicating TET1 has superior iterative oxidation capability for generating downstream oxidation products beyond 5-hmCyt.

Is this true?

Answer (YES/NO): NO